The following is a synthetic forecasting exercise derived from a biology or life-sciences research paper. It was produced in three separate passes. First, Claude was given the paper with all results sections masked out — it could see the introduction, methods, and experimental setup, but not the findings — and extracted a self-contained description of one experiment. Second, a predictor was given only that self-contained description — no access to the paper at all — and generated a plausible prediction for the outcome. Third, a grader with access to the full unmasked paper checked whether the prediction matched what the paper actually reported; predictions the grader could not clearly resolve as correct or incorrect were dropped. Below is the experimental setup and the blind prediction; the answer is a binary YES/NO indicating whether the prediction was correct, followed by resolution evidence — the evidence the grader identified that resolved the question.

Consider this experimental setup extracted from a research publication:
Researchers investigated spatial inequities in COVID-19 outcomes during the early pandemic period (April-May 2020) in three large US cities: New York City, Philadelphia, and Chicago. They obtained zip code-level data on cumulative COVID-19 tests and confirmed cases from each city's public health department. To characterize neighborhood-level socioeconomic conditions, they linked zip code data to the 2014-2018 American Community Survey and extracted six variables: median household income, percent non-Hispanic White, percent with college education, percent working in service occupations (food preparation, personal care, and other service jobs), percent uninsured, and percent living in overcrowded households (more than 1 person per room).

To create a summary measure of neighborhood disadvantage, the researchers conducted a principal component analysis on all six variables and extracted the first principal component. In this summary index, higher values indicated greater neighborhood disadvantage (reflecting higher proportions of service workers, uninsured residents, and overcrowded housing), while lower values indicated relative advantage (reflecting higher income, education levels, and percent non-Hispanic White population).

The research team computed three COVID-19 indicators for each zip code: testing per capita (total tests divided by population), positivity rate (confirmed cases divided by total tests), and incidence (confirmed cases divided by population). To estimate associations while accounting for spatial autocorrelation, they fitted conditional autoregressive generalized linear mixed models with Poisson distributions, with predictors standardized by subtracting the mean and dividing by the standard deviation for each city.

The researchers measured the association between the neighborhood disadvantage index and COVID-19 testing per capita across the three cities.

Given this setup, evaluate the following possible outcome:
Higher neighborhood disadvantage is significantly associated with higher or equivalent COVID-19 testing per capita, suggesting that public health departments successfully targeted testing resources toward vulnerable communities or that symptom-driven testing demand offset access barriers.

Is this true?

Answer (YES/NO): NO